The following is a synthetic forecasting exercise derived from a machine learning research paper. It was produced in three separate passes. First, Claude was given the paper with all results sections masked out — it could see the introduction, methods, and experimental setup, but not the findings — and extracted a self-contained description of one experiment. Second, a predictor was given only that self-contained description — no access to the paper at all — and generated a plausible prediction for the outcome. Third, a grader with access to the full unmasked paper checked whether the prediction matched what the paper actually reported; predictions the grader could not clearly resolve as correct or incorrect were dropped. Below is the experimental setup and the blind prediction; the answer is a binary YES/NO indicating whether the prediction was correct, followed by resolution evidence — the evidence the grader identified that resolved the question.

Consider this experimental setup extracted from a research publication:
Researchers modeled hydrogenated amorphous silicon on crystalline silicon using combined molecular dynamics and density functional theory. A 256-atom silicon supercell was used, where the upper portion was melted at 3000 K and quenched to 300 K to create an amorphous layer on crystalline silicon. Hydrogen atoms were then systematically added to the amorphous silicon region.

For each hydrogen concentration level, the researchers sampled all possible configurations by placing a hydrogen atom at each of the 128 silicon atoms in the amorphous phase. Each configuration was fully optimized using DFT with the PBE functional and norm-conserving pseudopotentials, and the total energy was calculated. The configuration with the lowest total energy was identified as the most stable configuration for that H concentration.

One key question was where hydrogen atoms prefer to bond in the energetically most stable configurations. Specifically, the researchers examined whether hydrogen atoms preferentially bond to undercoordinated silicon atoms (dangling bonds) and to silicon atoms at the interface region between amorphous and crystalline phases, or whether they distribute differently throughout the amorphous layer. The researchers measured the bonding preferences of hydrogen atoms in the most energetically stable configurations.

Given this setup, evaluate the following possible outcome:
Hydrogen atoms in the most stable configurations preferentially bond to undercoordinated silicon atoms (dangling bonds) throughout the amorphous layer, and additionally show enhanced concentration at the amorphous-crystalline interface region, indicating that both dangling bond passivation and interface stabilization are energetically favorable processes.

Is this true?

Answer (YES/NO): NO